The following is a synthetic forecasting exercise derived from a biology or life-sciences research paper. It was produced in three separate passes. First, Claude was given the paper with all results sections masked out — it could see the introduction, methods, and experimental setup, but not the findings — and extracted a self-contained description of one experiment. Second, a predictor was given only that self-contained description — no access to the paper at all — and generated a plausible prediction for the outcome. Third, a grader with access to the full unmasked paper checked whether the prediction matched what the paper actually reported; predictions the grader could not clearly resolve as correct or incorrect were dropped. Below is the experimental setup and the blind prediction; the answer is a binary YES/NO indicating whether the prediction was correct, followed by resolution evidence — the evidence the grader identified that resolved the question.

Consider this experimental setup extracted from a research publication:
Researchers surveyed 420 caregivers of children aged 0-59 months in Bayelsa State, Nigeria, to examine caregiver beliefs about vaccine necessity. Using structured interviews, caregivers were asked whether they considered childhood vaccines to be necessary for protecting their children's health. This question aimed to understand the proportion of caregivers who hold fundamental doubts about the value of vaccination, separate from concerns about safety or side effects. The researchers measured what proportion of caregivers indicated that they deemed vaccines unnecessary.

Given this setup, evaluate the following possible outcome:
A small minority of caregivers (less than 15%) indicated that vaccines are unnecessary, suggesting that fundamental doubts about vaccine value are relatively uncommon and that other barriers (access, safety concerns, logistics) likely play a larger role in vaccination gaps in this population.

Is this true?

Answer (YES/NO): NO